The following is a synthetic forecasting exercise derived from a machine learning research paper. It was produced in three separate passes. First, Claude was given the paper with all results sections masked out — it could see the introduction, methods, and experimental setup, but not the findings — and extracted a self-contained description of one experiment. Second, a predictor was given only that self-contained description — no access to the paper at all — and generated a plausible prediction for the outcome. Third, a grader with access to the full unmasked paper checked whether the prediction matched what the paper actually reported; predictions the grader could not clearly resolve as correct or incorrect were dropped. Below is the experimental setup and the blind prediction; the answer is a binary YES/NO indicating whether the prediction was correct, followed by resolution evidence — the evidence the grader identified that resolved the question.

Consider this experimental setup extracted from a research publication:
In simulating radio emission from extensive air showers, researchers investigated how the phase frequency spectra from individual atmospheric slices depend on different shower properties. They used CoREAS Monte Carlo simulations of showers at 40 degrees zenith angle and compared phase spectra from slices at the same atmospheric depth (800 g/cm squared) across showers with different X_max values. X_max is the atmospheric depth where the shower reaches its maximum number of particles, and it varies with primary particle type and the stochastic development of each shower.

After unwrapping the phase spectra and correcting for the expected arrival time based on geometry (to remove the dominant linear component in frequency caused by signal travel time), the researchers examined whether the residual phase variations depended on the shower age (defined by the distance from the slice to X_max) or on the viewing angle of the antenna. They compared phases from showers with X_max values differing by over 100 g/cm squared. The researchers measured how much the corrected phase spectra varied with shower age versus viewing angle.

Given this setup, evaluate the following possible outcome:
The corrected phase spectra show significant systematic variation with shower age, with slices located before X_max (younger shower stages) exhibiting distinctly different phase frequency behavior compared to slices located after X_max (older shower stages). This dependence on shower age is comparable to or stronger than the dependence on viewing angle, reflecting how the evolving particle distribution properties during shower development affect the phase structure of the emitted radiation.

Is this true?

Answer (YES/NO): NO